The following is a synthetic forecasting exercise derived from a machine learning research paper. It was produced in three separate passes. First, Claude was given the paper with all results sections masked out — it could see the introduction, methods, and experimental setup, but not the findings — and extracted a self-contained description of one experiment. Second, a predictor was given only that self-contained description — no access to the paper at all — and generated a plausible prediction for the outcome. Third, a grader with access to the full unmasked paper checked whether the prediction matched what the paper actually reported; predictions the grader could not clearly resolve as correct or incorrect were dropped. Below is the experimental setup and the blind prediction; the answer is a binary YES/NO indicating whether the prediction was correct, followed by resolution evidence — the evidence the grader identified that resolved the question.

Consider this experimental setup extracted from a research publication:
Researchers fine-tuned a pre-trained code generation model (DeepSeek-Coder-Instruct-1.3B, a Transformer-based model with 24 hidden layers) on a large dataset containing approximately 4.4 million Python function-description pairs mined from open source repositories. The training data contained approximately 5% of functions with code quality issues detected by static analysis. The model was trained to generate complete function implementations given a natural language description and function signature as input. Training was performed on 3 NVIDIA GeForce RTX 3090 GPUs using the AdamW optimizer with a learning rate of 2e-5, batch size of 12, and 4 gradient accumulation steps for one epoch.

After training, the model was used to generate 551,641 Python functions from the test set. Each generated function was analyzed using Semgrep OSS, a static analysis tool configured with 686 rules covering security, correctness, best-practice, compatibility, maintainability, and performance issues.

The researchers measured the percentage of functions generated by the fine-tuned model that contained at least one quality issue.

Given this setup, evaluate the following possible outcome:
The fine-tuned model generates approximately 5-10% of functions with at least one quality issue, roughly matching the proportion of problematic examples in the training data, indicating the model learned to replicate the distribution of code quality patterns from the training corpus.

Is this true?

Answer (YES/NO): YES